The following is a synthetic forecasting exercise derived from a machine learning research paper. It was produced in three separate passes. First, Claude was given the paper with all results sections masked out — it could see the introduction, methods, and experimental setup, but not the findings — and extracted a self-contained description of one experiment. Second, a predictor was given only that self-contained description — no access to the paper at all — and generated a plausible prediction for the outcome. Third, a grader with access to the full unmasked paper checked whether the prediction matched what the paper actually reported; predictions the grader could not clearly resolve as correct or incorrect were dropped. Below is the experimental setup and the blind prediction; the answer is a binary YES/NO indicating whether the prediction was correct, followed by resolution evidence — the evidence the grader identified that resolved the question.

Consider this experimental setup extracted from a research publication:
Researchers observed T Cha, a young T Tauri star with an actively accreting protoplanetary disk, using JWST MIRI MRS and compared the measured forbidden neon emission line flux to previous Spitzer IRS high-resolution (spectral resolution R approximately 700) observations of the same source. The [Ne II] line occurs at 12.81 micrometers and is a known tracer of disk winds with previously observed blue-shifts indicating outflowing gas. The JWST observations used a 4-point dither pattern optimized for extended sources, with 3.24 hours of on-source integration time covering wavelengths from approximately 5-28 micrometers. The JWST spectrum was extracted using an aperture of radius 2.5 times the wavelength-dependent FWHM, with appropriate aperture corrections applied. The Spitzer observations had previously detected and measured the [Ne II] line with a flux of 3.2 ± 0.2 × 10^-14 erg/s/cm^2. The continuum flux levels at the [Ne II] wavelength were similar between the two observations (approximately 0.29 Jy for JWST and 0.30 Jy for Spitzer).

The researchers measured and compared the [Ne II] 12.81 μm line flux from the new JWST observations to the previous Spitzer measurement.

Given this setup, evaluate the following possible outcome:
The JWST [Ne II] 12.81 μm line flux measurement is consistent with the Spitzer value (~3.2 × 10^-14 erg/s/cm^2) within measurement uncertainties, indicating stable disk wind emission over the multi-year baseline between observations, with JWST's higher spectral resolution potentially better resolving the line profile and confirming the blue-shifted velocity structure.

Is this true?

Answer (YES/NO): NO